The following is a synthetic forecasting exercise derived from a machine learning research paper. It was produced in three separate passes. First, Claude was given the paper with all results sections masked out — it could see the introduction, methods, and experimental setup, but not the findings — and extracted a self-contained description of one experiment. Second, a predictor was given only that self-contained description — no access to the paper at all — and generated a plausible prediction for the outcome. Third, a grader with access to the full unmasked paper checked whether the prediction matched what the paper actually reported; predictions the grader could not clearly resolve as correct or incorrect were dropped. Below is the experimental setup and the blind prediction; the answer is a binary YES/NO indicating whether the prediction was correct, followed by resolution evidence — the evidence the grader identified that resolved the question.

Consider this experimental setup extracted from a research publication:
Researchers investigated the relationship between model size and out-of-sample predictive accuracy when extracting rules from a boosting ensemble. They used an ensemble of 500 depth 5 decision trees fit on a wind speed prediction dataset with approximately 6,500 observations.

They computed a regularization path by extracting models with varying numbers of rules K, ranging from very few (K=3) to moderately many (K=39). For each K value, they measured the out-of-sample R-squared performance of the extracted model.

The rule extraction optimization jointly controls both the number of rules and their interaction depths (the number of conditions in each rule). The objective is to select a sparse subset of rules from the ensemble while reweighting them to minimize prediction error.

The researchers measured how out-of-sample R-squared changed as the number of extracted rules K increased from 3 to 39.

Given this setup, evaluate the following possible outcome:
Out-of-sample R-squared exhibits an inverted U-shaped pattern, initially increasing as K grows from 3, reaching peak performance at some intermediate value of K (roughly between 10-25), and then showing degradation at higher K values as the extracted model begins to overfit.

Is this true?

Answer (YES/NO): NO